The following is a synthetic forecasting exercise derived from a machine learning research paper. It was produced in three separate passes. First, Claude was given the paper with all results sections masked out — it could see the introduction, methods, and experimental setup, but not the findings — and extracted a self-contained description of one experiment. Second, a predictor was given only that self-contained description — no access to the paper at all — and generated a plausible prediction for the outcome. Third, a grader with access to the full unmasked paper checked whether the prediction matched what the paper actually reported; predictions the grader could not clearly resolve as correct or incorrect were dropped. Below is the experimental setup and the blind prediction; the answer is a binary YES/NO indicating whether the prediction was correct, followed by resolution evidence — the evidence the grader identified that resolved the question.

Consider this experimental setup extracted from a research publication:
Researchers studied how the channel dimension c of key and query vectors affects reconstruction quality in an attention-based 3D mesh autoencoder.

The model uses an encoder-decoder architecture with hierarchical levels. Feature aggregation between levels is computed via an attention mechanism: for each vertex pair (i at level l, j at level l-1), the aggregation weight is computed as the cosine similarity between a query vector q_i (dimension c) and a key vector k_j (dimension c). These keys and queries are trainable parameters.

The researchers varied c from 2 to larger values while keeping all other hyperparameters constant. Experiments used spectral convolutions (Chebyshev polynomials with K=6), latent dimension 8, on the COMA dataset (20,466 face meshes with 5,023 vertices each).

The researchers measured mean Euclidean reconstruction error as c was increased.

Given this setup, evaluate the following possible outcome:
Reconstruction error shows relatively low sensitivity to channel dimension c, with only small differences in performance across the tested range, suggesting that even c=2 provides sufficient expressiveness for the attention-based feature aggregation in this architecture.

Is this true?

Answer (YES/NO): NO